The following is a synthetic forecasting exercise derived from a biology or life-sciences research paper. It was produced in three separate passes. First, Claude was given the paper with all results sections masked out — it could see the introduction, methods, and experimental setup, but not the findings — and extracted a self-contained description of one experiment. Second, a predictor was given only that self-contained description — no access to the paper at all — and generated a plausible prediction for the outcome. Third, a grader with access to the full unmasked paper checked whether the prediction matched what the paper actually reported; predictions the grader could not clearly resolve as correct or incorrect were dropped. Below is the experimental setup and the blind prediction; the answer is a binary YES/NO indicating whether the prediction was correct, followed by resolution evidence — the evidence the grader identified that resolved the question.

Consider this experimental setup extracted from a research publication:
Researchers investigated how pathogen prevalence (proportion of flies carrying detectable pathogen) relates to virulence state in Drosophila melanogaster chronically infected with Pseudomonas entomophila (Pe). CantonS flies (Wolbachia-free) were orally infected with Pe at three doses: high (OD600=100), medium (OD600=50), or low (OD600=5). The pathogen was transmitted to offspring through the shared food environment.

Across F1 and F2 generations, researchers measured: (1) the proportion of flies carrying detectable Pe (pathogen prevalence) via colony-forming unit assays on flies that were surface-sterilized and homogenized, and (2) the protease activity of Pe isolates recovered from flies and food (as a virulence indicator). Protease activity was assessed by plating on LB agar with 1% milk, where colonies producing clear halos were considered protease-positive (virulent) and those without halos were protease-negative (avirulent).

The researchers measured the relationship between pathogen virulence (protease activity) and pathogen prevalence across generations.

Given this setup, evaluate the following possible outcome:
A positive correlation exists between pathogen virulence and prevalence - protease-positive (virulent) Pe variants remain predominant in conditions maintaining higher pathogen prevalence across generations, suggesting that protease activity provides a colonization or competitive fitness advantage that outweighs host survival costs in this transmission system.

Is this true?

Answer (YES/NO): NO